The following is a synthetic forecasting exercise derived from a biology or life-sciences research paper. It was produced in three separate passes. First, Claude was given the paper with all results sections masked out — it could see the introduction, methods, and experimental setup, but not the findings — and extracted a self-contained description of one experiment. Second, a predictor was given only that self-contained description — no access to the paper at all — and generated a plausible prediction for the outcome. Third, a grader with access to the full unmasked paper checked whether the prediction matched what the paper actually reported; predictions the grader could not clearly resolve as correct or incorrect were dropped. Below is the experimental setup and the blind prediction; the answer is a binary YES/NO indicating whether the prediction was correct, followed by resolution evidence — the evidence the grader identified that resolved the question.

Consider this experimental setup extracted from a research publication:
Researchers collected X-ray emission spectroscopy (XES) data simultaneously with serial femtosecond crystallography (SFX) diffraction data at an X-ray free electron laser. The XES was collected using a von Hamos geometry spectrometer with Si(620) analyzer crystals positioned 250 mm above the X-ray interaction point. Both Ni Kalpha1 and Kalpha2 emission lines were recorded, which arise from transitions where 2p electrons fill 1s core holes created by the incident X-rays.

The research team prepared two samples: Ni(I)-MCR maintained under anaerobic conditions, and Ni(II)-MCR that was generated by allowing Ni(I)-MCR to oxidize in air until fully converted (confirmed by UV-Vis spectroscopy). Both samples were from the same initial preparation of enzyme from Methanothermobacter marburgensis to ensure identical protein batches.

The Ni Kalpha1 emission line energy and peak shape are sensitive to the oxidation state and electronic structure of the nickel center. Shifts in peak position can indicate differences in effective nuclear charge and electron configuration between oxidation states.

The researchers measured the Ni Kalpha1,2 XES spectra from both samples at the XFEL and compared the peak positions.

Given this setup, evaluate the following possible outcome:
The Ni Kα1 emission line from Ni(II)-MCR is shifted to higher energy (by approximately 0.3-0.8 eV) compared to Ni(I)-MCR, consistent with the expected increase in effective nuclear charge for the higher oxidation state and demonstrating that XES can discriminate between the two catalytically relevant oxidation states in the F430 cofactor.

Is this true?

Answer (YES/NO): NO